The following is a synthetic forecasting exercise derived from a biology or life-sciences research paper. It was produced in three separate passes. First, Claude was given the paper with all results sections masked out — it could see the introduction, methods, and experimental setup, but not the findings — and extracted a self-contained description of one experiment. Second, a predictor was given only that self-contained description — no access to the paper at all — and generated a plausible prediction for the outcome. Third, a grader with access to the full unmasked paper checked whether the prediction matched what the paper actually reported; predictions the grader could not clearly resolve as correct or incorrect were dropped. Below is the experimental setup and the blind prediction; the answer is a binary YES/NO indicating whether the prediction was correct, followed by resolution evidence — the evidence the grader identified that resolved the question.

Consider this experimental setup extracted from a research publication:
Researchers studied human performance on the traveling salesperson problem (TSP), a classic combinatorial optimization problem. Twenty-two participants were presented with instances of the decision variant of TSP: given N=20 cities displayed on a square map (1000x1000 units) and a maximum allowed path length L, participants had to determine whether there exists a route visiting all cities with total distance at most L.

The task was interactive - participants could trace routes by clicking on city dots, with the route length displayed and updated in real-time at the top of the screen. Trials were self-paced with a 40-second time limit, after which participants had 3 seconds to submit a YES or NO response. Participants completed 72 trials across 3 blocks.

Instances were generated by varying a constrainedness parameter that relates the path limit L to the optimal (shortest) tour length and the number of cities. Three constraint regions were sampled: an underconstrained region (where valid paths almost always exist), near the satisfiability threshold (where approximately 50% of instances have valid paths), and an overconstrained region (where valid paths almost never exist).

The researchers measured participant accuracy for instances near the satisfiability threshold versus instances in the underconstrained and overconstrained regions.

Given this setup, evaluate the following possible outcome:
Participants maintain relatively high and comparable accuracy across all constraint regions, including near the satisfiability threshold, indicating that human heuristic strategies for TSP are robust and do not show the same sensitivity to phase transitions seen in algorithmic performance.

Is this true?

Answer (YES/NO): NO